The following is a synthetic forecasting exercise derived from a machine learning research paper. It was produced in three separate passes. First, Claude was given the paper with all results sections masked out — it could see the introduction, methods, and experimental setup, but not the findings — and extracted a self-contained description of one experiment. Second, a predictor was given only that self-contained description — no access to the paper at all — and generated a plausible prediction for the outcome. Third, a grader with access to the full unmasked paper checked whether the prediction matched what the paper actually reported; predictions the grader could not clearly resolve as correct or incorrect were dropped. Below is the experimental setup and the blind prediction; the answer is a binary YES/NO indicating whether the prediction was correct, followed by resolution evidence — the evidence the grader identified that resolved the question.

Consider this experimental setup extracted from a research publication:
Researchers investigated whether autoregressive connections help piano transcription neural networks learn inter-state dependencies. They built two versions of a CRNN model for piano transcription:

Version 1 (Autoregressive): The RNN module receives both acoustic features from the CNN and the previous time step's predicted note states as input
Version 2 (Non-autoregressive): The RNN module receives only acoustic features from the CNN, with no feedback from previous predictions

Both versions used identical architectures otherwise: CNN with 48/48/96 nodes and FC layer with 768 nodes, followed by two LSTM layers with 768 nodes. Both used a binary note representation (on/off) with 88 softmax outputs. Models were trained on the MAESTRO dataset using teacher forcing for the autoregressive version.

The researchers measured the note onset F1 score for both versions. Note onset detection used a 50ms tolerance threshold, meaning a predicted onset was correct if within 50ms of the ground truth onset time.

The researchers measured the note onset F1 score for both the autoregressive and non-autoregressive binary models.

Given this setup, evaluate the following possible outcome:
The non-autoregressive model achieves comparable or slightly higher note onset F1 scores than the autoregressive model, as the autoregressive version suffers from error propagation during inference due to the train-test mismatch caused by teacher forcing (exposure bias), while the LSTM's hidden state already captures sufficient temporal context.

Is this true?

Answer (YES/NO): NO